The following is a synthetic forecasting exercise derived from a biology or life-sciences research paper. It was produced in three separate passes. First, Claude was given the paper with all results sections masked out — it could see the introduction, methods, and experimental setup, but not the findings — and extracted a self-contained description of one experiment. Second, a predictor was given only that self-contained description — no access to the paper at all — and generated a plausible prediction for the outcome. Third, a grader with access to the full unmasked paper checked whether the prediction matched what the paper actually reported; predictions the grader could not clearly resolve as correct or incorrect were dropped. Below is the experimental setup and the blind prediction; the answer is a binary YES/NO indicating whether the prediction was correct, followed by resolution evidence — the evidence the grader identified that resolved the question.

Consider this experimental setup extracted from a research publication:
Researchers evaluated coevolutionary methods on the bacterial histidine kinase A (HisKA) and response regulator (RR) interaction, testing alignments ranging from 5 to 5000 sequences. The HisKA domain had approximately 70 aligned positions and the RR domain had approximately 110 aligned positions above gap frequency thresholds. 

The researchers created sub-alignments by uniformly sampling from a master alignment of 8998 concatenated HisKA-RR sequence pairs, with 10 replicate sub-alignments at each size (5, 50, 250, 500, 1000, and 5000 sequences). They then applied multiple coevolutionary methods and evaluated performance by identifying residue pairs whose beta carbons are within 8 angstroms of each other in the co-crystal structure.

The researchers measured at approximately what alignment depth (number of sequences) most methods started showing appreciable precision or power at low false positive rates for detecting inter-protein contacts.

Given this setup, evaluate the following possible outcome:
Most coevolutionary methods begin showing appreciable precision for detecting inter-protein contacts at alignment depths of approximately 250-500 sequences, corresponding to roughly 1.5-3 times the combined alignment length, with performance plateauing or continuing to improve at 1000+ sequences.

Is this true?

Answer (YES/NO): NO